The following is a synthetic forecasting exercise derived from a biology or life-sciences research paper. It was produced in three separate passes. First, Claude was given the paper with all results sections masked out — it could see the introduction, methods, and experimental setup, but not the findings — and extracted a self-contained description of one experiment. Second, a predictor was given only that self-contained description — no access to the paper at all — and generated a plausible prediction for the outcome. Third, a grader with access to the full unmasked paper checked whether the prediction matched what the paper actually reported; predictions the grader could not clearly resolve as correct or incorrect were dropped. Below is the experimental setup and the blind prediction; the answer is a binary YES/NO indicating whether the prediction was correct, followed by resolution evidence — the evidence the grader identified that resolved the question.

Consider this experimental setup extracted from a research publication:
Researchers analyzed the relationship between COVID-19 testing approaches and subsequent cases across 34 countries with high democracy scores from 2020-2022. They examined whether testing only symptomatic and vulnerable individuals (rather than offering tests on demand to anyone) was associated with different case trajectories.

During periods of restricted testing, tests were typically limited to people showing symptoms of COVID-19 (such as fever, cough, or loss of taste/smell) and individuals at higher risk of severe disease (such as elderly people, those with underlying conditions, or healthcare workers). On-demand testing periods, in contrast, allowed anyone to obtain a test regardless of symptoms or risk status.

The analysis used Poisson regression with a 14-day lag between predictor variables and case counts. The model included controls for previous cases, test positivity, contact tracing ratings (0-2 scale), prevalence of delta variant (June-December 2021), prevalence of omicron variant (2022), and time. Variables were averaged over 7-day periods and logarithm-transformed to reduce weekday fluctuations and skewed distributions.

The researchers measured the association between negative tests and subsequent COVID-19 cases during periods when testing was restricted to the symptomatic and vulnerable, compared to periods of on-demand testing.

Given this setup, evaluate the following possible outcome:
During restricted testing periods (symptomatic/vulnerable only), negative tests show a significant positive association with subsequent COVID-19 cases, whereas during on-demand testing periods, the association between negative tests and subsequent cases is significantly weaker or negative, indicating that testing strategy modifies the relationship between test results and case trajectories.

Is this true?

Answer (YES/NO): NO